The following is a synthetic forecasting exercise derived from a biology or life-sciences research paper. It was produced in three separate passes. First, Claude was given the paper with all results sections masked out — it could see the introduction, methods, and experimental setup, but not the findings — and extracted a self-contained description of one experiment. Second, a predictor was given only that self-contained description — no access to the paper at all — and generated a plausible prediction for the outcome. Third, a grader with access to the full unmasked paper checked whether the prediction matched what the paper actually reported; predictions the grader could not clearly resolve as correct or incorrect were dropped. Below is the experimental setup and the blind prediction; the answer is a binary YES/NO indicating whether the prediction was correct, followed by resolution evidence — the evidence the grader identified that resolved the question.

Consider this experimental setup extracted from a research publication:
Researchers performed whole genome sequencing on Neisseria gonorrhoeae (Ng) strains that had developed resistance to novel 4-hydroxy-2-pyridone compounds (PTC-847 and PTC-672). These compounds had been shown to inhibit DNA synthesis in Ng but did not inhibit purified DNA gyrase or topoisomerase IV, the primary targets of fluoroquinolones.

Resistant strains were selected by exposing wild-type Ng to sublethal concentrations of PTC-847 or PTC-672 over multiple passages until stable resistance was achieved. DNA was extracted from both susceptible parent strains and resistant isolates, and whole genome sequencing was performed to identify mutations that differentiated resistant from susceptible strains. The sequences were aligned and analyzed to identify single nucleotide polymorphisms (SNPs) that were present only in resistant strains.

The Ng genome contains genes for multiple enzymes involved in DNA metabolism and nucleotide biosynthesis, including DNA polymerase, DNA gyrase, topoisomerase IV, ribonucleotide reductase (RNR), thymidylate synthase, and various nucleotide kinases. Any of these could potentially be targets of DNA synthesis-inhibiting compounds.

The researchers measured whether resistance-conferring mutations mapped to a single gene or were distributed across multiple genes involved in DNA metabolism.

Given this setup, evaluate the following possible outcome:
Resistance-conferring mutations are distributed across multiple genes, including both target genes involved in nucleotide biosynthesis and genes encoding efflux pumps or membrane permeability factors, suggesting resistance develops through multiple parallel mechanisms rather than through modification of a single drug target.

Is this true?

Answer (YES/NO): NO